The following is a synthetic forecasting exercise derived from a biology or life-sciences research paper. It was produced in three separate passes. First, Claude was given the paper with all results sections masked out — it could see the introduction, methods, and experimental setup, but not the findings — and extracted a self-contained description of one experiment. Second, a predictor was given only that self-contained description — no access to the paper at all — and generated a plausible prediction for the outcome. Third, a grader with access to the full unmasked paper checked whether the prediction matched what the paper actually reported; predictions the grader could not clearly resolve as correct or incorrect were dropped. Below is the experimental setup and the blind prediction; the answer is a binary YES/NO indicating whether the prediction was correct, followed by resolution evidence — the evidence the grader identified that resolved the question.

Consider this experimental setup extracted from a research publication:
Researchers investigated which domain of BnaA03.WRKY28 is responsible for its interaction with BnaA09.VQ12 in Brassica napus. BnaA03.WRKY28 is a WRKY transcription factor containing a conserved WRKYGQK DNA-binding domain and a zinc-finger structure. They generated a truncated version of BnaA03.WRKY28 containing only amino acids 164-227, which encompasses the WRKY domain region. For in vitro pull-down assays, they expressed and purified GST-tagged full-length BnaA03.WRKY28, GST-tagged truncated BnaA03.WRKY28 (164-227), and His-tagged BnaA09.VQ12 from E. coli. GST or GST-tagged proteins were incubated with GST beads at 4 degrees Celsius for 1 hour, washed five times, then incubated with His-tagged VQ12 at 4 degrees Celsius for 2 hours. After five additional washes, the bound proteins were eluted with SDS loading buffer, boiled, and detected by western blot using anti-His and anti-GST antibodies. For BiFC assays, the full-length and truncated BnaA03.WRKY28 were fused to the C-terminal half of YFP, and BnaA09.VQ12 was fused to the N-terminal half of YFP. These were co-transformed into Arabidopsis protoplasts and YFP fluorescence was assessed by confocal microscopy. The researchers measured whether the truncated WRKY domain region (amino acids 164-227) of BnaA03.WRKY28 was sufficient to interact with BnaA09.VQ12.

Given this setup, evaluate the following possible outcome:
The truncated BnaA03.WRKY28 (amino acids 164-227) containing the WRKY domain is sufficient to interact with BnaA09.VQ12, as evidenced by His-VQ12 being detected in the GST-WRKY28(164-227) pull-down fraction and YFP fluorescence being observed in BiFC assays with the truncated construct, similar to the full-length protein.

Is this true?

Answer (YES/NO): YES